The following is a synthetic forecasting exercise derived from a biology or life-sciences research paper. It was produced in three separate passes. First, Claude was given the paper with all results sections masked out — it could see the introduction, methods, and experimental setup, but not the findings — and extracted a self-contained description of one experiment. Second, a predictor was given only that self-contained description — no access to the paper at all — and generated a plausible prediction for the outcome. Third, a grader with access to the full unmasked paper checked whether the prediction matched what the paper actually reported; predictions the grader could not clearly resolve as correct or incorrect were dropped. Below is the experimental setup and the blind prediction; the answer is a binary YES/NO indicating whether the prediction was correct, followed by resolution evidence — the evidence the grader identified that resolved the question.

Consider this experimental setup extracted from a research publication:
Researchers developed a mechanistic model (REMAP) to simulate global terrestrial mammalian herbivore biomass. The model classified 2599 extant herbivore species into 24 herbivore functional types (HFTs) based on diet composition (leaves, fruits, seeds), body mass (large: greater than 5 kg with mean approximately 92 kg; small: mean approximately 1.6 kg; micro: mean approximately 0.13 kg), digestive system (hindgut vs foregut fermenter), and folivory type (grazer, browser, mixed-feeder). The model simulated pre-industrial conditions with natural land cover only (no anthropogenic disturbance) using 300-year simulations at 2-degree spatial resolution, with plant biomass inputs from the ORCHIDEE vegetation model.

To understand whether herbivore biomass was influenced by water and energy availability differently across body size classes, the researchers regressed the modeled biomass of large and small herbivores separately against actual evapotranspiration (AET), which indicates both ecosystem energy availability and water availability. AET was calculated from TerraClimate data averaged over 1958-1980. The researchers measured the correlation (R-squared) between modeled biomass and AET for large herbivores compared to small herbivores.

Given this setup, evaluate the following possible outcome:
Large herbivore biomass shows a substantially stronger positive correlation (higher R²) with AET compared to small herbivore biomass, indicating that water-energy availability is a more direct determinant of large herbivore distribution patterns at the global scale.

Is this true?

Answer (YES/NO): YES